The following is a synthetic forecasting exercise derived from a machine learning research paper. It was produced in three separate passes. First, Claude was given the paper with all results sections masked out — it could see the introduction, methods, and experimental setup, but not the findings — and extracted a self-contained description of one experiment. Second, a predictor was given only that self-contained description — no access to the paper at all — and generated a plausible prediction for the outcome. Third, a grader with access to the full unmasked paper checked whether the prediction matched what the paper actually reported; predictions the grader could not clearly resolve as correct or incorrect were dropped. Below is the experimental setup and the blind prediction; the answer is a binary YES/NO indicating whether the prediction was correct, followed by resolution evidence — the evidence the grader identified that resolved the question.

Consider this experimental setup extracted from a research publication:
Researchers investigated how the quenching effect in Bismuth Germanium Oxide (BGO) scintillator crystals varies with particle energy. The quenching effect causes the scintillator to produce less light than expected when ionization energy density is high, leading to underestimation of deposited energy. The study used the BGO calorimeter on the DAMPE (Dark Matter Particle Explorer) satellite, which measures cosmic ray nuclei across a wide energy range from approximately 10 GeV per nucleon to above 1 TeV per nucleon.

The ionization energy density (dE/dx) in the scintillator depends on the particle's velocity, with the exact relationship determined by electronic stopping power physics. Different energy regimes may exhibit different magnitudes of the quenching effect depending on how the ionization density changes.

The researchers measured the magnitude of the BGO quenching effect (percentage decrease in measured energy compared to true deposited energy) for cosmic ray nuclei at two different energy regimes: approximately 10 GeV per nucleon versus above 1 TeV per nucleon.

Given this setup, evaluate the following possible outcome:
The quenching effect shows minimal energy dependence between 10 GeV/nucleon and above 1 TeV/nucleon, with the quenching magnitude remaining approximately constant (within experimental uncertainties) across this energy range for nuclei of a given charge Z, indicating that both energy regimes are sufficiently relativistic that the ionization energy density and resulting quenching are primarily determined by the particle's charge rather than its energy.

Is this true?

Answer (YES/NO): NO